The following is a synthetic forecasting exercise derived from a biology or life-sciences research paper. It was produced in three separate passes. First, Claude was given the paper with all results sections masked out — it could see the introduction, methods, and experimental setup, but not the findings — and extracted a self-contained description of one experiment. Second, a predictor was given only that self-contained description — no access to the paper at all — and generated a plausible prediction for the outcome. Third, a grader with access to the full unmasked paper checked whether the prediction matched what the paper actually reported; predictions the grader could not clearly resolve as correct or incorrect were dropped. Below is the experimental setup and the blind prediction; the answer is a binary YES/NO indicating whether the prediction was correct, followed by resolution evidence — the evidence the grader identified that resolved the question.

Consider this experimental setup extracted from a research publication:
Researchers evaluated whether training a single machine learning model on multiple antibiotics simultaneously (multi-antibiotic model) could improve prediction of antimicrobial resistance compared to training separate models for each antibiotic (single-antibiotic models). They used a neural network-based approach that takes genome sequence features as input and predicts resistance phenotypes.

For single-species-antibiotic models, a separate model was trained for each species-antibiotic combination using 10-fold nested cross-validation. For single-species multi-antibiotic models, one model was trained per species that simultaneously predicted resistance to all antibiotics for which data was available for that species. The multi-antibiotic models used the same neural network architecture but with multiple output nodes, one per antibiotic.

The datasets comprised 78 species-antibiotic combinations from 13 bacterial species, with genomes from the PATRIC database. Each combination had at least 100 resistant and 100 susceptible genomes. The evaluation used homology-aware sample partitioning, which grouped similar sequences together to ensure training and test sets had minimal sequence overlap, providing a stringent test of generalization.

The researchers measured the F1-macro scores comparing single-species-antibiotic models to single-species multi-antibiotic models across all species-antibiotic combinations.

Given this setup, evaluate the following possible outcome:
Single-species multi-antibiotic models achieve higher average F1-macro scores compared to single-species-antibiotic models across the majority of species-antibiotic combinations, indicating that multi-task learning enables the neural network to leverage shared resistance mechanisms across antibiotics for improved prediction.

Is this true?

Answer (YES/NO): NO